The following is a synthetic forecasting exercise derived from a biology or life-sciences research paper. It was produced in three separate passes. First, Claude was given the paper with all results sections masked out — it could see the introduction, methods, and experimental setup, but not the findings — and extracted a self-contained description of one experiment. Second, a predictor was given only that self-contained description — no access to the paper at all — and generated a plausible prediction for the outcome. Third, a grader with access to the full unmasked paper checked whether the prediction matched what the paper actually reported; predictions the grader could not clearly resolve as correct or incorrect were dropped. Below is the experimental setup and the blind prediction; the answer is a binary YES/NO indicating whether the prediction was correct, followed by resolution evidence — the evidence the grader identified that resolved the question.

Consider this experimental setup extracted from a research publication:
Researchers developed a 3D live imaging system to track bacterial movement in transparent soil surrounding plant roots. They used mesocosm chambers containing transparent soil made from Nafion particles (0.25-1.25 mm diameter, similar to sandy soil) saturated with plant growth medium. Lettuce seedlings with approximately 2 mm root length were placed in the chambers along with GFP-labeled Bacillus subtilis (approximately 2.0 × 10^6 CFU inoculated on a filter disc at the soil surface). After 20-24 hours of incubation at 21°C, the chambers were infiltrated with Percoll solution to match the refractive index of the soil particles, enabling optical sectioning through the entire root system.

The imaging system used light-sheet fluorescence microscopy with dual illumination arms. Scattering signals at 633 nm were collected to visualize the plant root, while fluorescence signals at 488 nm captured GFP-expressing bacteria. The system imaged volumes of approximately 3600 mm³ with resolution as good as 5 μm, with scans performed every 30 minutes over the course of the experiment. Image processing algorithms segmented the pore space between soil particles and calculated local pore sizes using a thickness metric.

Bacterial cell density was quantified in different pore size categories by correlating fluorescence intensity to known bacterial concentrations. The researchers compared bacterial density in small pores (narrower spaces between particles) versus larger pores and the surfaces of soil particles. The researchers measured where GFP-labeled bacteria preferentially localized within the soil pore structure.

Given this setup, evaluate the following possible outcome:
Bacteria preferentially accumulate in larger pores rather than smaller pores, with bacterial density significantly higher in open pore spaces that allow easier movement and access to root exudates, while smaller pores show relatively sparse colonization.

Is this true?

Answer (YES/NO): NO